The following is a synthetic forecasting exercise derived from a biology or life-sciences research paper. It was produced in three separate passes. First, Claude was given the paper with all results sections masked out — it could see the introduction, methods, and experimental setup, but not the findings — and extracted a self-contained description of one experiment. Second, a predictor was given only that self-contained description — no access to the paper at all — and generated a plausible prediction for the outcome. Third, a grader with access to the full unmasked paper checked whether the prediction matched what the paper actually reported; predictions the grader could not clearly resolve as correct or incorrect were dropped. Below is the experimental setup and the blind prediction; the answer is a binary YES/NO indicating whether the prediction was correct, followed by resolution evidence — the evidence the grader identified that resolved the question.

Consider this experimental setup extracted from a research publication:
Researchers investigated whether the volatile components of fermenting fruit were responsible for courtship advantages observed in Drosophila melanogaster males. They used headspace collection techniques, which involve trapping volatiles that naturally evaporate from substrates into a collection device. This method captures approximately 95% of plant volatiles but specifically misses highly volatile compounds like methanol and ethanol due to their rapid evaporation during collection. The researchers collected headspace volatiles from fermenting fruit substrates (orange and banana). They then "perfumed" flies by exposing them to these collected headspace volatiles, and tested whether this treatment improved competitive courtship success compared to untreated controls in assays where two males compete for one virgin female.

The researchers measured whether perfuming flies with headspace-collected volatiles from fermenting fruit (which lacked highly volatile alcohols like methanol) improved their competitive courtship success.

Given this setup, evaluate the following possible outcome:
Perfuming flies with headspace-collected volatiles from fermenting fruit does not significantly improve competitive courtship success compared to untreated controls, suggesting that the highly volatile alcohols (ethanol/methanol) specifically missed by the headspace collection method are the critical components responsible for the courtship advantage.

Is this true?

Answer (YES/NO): YES